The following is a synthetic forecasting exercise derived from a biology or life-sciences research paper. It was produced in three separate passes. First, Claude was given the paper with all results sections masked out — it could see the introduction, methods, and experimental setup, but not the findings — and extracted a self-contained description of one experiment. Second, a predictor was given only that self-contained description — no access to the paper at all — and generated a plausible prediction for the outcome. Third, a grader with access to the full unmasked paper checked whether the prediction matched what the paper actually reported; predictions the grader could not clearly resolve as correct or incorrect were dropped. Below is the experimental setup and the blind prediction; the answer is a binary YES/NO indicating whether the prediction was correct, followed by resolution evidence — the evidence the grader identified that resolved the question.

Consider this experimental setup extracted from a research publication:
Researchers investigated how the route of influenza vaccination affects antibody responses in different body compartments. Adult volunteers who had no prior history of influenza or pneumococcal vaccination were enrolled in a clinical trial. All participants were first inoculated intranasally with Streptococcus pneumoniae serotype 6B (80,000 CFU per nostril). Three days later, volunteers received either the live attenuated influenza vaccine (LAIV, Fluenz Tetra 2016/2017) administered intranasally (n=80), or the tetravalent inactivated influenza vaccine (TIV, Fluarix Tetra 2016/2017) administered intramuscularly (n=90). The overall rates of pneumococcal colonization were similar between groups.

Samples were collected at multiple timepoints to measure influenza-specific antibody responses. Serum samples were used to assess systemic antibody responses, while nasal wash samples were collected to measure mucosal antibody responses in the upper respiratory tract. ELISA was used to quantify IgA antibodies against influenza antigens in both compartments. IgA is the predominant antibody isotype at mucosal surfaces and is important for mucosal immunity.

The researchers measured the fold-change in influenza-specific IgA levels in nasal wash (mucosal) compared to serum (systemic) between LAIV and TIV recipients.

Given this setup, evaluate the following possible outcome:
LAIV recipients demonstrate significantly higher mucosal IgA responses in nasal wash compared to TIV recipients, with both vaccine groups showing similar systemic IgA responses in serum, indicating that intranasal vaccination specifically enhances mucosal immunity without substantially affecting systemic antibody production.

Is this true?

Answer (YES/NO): NO